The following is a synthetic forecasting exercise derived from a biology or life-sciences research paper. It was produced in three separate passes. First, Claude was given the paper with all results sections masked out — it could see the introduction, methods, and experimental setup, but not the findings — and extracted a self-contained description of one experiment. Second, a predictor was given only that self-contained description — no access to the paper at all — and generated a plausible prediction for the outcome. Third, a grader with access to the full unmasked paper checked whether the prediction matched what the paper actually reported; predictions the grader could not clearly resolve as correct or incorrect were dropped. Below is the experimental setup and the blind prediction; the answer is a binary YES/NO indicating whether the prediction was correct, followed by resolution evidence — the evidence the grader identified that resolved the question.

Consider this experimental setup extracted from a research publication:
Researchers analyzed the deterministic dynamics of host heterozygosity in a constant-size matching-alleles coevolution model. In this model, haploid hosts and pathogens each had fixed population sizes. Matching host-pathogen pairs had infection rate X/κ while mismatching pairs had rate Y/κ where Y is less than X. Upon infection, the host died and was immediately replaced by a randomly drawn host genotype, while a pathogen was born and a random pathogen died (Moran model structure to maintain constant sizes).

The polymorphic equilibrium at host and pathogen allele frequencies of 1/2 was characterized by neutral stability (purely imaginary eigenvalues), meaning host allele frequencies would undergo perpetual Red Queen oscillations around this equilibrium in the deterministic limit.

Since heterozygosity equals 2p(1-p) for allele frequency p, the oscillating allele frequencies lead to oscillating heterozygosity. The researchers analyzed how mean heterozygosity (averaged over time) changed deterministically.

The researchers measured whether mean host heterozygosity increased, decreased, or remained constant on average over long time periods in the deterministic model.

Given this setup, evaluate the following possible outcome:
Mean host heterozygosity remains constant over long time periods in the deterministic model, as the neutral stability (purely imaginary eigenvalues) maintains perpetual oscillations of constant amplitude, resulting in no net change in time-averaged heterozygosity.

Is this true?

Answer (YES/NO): YES